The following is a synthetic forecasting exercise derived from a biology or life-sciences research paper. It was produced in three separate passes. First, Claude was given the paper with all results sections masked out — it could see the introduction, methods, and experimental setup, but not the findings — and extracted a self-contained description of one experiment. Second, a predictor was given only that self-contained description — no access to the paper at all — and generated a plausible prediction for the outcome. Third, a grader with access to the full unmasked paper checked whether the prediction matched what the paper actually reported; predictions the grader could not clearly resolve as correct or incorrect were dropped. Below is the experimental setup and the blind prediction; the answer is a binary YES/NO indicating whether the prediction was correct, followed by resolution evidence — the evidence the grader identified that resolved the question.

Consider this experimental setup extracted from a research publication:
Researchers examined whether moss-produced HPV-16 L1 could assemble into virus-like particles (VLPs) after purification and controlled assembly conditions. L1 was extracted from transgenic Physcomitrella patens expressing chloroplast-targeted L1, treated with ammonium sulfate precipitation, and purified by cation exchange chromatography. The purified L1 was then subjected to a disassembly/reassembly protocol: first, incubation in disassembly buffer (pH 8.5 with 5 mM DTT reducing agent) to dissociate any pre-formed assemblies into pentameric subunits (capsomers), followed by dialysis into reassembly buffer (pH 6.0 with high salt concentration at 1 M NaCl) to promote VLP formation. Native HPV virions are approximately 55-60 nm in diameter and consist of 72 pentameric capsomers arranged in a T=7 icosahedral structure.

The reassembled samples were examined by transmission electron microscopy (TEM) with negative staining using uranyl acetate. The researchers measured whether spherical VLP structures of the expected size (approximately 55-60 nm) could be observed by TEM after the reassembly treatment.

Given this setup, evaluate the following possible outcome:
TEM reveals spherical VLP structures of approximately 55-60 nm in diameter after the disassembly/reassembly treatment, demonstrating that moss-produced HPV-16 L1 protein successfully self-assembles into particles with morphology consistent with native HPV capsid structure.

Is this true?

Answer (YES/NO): YES